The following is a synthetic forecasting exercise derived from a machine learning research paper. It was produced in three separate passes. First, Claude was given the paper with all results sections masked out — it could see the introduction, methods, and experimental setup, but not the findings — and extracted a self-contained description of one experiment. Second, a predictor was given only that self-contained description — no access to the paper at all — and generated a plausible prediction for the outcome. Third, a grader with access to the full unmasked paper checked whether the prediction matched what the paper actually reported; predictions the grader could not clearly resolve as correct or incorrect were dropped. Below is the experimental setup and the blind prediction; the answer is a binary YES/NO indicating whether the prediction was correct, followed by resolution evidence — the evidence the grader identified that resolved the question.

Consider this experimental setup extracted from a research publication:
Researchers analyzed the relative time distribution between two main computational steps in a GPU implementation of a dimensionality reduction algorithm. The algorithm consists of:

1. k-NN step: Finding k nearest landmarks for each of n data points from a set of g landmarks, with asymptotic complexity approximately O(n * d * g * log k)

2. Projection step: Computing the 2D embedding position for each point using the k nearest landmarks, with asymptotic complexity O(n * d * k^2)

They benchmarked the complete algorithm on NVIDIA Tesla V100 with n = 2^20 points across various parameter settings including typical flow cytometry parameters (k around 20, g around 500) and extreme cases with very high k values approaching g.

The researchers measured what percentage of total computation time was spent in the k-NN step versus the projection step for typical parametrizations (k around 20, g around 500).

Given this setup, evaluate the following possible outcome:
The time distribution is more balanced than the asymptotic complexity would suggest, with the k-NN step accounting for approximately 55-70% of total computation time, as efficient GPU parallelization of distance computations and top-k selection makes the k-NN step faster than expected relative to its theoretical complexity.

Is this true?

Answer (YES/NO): NO